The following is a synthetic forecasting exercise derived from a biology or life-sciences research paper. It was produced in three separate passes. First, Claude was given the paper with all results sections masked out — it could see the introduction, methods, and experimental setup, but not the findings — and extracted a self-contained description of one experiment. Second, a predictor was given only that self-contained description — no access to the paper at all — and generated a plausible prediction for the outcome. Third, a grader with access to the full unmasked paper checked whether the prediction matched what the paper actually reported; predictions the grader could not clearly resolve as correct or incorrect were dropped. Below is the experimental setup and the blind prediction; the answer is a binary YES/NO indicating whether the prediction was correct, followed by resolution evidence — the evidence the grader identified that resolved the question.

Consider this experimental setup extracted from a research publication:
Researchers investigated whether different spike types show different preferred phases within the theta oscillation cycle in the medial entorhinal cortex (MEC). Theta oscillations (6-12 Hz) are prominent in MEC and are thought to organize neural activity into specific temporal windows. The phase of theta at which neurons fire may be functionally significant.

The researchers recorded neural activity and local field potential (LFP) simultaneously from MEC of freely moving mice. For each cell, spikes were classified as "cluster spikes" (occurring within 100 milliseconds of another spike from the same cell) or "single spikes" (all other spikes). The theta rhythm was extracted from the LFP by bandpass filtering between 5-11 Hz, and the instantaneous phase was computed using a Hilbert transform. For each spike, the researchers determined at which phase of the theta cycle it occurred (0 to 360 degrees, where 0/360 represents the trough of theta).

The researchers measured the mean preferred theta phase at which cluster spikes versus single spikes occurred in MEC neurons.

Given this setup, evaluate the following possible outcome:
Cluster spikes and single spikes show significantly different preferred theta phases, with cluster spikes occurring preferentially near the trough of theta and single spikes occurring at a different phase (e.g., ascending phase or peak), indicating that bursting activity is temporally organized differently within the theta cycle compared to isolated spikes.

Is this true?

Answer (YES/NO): NO